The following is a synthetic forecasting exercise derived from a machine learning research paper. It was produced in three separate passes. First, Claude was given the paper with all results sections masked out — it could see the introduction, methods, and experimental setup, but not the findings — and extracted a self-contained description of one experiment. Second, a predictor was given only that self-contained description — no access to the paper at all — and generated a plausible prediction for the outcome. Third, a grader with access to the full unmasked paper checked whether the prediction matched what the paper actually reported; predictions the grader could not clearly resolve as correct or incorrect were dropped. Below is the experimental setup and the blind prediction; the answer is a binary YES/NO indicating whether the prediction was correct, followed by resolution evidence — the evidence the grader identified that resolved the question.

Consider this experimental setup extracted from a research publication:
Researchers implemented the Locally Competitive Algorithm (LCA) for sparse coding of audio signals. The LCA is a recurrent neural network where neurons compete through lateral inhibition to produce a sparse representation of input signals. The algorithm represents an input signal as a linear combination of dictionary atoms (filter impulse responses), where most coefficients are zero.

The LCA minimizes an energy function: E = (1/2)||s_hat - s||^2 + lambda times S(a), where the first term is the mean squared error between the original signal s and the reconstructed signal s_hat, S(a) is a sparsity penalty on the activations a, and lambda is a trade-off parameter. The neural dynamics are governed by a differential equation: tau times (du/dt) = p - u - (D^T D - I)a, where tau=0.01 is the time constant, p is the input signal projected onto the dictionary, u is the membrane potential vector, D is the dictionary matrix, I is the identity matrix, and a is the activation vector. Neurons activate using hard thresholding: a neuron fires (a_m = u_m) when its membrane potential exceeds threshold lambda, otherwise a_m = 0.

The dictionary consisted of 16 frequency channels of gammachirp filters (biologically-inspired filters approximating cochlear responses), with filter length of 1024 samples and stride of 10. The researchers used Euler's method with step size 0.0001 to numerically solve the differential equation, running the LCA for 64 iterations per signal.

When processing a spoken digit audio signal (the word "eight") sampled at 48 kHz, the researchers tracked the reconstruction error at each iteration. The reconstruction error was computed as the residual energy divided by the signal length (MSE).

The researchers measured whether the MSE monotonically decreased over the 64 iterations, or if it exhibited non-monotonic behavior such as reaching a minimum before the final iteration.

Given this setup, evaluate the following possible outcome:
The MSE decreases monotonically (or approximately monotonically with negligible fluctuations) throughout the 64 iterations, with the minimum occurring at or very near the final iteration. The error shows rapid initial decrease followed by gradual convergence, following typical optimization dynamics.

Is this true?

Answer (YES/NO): NO